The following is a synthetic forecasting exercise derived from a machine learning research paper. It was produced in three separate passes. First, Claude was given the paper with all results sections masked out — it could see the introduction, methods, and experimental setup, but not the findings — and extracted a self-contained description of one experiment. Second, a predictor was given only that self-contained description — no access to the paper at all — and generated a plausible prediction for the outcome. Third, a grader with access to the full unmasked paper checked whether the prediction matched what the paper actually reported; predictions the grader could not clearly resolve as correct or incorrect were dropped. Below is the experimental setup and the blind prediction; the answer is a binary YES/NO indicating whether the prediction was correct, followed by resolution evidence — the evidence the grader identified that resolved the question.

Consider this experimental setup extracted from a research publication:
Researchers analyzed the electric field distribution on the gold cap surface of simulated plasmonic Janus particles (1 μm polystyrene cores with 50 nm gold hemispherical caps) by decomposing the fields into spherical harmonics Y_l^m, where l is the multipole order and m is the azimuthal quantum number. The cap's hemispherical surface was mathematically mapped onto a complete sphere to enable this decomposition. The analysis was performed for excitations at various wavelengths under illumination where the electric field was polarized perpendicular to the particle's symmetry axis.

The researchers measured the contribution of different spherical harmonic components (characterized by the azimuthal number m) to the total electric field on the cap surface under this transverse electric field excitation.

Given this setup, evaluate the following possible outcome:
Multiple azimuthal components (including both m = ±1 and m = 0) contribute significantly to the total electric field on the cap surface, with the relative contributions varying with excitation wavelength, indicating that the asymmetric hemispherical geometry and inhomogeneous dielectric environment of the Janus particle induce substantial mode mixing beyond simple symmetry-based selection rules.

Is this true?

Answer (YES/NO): NO